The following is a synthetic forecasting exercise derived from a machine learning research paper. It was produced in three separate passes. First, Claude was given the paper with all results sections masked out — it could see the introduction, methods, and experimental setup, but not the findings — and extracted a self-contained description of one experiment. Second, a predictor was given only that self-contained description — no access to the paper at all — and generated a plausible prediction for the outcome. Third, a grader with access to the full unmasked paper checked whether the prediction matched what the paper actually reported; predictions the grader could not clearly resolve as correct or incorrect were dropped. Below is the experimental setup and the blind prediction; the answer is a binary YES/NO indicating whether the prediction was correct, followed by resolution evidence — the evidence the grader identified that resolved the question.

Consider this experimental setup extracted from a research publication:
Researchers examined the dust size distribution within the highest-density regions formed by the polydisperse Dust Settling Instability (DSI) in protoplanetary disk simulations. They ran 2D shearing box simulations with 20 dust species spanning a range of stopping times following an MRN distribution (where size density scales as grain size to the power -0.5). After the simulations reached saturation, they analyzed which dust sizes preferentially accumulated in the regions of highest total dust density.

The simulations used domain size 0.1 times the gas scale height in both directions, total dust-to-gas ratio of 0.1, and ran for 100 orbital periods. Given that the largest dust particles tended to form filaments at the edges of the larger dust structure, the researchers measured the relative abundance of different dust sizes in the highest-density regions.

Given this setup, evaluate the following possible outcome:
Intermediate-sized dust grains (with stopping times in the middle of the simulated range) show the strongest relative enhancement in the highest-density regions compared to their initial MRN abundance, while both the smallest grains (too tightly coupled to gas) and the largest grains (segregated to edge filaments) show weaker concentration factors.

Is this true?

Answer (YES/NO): NO